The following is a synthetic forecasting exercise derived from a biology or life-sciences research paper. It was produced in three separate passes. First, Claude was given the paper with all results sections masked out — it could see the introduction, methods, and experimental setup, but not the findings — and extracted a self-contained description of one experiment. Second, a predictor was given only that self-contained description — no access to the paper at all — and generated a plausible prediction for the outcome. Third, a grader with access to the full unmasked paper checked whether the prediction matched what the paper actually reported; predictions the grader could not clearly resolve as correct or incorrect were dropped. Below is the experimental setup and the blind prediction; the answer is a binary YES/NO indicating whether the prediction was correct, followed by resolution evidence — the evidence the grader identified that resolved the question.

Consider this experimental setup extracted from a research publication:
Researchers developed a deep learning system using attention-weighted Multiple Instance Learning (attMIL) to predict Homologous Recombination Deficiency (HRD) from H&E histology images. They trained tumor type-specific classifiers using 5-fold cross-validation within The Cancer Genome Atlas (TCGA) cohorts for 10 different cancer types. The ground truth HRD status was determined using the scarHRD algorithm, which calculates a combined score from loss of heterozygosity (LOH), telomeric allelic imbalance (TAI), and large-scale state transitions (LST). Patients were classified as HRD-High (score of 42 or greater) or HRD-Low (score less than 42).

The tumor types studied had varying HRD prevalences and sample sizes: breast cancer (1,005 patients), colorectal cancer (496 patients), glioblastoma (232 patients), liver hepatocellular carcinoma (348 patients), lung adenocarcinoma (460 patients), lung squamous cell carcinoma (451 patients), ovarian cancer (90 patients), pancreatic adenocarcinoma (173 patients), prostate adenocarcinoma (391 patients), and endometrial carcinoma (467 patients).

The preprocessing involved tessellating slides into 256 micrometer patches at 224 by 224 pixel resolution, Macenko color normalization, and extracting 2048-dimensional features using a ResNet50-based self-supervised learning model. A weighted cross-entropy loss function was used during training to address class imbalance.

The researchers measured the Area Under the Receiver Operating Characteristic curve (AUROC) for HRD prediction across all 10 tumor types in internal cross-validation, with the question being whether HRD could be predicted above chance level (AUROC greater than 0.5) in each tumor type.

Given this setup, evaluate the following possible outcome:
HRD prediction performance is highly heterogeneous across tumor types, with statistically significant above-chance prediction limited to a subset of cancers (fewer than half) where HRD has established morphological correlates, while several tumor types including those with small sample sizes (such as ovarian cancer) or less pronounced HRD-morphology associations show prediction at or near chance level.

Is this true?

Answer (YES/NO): NO